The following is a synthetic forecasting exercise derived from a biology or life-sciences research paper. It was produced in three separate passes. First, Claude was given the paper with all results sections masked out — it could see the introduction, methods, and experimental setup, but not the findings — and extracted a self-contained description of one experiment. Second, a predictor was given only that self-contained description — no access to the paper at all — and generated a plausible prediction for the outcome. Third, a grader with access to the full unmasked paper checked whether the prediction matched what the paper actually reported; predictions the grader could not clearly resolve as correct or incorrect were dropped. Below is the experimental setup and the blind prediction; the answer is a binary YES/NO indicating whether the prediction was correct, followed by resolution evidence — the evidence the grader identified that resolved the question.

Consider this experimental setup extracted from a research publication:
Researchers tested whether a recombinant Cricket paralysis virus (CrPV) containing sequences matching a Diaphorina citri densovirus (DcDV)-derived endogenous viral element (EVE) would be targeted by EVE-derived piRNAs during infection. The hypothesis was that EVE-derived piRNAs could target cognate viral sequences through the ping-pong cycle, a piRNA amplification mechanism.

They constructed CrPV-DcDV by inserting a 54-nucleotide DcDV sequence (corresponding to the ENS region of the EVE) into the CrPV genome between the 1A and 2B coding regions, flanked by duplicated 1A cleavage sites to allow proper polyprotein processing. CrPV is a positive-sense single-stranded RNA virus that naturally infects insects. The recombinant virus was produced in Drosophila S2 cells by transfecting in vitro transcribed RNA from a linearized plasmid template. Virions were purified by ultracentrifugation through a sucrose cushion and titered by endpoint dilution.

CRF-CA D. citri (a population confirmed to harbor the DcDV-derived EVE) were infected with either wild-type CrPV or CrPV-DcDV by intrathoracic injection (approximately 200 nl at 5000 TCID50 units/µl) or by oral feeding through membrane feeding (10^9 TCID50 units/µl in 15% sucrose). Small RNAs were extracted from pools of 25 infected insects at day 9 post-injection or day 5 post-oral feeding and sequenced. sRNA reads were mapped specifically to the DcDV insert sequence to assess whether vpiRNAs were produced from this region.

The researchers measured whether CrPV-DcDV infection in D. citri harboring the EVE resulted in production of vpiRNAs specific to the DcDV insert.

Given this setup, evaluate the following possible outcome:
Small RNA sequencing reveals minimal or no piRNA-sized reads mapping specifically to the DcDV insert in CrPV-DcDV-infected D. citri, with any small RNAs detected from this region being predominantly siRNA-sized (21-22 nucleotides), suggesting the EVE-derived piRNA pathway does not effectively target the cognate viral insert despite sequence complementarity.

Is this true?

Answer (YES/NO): NO